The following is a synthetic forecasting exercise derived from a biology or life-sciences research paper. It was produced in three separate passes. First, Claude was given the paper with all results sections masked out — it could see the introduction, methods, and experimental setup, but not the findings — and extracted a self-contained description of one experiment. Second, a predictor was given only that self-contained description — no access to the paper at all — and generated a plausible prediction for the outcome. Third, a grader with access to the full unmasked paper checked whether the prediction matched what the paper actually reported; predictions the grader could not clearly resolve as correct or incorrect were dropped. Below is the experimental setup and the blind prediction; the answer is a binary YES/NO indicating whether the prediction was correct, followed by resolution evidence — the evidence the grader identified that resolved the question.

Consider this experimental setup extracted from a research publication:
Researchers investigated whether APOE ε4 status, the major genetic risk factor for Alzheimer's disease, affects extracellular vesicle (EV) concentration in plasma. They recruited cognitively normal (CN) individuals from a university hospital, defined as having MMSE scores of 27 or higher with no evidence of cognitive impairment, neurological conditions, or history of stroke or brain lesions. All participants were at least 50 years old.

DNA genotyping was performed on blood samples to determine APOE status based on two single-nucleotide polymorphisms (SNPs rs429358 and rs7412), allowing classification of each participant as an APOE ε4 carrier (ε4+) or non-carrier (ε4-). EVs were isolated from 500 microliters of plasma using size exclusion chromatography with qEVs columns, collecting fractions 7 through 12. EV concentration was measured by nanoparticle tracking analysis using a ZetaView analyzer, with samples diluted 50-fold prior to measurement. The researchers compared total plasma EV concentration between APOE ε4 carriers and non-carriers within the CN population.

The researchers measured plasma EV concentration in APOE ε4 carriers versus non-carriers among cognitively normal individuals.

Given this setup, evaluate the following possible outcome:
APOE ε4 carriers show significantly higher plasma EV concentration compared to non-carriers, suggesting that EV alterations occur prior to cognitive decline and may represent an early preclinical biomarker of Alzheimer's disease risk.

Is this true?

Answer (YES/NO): NO